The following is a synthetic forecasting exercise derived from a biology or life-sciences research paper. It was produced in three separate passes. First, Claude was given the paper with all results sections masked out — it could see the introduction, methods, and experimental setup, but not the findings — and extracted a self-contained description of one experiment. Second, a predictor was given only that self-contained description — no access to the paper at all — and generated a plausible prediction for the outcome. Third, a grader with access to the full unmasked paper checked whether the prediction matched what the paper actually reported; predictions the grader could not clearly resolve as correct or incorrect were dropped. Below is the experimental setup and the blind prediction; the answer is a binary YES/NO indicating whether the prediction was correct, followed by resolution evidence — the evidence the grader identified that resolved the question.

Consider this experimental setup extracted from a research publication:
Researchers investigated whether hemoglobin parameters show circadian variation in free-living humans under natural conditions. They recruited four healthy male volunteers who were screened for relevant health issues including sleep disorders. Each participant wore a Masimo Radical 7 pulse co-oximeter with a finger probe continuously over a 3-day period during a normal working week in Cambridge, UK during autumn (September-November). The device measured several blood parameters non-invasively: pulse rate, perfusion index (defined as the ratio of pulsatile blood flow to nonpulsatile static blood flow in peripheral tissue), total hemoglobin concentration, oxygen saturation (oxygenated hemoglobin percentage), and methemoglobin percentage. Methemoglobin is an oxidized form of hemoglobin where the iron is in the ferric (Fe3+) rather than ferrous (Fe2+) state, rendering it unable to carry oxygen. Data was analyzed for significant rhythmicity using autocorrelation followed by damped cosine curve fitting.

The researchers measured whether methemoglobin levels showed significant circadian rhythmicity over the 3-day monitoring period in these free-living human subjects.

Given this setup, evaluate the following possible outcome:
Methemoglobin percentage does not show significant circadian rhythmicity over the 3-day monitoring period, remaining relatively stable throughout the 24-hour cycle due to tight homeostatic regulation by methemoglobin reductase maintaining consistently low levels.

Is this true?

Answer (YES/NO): NO